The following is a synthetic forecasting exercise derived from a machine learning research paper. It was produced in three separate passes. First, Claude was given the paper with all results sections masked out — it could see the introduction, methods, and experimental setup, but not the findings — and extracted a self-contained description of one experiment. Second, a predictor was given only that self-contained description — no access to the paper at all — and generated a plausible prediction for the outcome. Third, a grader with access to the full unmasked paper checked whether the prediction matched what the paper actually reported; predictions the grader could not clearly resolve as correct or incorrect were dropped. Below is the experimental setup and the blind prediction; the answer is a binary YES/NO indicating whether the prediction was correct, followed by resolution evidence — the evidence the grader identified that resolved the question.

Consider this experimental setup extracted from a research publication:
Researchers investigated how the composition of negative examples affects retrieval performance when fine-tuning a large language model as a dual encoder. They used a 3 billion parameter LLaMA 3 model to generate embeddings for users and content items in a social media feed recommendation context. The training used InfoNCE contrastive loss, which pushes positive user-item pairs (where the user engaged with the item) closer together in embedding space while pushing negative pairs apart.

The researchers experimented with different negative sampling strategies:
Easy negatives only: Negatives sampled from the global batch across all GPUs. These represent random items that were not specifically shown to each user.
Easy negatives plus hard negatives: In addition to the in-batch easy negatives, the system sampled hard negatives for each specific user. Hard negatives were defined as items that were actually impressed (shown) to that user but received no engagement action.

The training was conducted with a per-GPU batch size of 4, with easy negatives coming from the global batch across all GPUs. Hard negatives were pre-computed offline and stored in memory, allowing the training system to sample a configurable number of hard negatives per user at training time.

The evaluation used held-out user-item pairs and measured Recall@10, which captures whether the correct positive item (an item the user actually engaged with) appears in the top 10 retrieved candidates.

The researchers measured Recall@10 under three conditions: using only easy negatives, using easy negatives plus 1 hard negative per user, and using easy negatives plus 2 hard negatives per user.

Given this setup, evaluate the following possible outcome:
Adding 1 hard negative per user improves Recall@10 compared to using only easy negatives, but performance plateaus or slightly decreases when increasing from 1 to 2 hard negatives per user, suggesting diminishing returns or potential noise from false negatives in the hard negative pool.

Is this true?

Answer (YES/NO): NO